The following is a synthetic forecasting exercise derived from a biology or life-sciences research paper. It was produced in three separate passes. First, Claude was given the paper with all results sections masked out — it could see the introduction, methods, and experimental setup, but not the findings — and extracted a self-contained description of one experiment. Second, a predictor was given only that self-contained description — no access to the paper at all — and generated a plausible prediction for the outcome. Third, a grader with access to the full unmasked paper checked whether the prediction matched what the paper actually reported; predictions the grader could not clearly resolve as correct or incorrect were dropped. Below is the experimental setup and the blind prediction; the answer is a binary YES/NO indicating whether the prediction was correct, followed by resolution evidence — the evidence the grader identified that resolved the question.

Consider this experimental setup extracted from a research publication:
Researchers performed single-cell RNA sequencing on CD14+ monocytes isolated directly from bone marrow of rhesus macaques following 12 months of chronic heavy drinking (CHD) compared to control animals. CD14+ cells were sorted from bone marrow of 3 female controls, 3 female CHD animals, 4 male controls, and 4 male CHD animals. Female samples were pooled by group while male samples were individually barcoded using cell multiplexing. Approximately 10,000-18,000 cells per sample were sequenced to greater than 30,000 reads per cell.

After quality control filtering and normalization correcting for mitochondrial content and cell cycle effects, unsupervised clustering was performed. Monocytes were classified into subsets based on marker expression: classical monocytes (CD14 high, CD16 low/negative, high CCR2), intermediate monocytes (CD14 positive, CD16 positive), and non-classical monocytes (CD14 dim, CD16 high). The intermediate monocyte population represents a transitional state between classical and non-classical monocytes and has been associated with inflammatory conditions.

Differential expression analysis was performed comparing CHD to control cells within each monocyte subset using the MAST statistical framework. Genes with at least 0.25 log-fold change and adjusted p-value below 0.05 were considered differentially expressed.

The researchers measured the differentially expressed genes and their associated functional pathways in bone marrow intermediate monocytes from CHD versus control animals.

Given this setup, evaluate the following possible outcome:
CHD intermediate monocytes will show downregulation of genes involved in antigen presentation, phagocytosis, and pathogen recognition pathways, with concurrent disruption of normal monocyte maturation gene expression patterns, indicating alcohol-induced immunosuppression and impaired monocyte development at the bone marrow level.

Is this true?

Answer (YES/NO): NO